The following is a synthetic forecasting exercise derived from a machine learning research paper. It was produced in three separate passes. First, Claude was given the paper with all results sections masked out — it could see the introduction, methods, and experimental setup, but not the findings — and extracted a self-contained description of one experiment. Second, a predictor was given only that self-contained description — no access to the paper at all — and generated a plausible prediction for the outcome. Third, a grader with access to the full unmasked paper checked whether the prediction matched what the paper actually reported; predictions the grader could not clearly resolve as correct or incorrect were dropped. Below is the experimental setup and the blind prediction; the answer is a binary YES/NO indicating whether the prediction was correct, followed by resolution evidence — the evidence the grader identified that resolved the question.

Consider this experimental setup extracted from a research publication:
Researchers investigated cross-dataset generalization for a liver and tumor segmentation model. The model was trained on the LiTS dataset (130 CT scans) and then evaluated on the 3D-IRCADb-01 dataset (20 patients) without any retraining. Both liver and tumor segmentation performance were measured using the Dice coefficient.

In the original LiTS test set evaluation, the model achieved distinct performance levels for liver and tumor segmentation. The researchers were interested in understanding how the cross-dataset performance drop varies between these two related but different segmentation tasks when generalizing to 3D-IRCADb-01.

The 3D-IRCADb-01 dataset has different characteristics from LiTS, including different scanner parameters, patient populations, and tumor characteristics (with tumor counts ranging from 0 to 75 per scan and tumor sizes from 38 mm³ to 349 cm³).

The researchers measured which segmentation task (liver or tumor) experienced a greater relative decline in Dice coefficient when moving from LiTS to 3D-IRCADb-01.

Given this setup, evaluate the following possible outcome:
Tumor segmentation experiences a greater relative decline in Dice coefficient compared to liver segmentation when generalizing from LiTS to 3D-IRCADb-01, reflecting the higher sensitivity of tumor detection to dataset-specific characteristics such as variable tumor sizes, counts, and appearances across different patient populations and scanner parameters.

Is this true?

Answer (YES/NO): YES